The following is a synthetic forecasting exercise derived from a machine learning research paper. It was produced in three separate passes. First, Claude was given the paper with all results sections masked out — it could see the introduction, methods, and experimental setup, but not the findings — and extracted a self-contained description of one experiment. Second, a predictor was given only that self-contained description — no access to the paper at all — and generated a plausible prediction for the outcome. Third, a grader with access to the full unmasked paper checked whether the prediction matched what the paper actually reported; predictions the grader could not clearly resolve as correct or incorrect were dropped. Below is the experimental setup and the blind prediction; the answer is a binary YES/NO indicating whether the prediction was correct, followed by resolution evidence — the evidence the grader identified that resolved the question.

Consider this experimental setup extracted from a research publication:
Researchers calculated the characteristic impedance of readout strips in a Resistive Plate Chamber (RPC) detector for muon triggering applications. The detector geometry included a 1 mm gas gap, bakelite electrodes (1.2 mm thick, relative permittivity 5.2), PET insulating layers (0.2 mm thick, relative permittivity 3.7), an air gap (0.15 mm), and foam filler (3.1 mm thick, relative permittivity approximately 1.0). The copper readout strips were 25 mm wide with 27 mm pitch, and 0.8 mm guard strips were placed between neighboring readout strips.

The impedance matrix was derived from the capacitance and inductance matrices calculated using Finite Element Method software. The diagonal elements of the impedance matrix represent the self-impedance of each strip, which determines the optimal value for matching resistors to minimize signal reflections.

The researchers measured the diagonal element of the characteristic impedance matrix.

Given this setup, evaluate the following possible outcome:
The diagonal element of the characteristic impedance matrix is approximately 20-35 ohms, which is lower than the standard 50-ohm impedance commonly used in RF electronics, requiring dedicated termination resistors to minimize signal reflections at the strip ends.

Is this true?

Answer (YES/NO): NO